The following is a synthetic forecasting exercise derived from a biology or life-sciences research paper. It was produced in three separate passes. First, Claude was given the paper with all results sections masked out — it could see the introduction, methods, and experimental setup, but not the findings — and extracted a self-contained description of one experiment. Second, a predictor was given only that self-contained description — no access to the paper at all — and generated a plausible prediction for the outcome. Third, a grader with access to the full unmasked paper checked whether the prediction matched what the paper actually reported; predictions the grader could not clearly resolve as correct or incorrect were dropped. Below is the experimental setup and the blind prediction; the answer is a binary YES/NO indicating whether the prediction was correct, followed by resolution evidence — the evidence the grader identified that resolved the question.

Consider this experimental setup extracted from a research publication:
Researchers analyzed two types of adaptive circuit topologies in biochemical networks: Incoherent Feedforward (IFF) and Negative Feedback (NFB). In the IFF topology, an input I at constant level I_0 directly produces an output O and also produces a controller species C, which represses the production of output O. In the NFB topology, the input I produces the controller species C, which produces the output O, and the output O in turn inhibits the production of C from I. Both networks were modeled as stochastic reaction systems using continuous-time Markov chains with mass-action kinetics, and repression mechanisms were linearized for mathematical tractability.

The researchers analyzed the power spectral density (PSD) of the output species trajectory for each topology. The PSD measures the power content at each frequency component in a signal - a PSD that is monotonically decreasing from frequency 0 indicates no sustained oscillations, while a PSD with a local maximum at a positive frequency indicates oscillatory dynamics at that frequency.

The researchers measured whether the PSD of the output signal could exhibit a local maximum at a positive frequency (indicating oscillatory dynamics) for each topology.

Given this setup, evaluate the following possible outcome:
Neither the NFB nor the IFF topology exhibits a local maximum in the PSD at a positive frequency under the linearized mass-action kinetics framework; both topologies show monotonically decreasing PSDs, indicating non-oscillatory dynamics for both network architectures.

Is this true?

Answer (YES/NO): NO